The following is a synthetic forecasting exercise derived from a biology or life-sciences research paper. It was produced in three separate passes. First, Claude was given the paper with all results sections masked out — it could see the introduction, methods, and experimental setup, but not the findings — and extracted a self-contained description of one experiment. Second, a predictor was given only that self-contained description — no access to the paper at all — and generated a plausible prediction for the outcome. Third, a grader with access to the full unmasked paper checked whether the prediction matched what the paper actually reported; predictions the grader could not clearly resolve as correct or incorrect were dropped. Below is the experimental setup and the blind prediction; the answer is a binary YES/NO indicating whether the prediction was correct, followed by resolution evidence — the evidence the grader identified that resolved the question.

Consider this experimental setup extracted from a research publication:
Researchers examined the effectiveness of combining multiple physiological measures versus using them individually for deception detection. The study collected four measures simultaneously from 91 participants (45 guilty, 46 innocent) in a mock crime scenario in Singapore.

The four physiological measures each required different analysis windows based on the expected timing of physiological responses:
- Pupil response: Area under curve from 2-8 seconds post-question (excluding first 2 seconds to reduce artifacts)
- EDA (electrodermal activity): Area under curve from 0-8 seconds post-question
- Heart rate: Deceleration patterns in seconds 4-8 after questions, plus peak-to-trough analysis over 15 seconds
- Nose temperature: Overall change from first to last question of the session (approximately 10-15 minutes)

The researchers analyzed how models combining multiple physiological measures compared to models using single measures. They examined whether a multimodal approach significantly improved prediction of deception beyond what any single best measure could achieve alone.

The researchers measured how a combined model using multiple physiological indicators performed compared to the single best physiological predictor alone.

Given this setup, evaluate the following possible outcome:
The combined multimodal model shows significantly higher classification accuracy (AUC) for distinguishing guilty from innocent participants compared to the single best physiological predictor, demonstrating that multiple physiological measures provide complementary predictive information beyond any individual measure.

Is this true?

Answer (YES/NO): NO